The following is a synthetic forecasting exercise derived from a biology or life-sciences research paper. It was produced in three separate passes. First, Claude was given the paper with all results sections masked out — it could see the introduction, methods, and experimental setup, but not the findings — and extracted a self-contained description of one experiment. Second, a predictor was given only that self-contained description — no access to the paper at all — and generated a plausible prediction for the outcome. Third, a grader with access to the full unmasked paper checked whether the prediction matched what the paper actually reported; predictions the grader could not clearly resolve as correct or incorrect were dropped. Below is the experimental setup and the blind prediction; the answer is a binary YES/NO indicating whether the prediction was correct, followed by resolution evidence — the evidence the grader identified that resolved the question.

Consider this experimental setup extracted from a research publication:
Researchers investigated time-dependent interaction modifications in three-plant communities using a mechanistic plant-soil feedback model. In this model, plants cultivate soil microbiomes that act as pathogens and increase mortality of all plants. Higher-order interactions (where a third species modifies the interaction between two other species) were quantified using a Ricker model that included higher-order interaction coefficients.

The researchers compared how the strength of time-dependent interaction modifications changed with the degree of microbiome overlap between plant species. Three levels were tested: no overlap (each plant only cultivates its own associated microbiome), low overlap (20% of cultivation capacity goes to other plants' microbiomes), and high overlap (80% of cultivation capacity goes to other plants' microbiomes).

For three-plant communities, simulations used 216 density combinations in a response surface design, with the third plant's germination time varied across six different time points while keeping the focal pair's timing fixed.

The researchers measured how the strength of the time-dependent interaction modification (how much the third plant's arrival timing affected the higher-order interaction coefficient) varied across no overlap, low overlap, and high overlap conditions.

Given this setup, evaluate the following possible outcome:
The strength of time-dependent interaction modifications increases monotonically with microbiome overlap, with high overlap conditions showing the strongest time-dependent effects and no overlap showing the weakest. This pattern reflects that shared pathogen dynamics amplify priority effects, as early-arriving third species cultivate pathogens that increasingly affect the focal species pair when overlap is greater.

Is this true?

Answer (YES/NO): YES